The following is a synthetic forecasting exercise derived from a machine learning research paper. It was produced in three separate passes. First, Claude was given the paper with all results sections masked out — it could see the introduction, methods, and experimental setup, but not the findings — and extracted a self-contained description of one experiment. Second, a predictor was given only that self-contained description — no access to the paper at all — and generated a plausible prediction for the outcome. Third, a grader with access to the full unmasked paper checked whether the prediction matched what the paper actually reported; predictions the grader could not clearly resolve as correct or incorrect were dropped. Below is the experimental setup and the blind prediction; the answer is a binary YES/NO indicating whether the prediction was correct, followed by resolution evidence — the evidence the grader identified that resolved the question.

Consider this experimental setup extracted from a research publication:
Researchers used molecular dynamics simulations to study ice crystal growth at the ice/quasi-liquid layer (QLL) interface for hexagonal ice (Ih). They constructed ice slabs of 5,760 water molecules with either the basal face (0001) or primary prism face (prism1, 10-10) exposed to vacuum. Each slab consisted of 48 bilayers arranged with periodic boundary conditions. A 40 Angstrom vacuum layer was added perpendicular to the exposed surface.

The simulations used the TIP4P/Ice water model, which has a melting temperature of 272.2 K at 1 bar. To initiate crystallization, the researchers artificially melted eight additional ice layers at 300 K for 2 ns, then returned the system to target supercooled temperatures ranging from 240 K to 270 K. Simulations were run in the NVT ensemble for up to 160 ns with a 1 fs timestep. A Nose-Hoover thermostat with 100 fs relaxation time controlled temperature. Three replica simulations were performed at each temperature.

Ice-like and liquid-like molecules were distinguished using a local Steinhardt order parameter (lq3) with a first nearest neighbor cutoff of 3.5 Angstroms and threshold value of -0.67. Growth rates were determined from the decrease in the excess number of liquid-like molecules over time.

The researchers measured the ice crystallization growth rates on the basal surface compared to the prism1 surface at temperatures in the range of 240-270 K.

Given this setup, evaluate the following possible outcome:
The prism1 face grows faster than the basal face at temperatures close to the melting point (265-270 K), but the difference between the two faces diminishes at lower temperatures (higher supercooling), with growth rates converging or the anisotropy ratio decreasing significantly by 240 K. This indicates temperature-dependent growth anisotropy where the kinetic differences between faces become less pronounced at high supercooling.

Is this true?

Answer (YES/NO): NO